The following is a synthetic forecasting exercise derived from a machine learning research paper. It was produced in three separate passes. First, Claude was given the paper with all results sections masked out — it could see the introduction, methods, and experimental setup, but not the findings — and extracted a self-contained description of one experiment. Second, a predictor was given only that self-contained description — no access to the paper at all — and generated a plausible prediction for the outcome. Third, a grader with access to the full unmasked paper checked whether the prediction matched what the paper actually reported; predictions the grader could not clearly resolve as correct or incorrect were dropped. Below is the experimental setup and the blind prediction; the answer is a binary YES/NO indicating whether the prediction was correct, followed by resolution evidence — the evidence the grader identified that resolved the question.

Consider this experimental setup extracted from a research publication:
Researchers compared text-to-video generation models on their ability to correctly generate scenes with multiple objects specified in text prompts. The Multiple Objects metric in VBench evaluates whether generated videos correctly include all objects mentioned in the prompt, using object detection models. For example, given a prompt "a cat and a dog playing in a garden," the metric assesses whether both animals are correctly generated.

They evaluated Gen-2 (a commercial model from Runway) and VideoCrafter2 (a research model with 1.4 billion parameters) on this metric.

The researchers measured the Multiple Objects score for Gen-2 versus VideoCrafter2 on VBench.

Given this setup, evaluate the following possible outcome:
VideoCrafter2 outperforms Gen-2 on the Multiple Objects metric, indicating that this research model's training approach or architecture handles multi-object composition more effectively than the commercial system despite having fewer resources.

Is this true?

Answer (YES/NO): NO